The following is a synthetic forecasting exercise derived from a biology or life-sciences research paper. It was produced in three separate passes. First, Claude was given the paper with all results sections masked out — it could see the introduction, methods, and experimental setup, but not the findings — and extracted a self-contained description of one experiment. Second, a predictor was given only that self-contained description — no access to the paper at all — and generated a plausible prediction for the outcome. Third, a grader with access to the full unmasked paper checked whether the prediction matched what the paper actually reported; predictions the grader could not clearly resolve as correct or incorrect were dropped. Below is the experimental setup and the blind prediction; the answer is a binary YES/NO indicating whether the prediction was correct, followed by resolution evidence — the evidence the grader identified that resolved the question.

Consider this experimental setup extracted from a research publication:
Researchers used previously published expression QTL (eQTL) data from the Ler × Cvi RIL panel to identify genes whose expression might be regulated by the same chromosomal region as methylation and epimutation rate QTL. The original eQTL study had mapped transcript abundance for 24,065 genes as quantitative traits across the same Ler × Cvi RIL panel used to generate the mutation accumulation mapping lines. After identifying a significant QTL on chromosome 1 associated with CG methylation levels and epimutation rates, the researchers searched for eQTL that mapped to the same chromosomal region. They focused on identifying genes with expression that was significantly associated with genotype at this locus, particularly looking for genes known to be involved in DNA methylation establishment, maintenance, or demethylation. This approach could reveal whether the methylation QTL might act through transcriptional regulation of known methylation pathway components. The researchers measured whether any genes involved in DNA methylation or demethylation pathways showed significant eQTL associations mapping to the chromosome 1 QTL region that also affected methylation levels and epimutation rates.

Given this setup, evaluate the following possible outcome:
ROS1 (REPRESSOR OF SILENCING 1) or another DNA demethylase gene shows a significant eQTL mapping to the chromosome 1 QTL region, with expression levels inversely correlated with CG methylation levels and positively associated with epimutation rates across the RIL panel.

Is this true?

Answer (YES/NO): NO